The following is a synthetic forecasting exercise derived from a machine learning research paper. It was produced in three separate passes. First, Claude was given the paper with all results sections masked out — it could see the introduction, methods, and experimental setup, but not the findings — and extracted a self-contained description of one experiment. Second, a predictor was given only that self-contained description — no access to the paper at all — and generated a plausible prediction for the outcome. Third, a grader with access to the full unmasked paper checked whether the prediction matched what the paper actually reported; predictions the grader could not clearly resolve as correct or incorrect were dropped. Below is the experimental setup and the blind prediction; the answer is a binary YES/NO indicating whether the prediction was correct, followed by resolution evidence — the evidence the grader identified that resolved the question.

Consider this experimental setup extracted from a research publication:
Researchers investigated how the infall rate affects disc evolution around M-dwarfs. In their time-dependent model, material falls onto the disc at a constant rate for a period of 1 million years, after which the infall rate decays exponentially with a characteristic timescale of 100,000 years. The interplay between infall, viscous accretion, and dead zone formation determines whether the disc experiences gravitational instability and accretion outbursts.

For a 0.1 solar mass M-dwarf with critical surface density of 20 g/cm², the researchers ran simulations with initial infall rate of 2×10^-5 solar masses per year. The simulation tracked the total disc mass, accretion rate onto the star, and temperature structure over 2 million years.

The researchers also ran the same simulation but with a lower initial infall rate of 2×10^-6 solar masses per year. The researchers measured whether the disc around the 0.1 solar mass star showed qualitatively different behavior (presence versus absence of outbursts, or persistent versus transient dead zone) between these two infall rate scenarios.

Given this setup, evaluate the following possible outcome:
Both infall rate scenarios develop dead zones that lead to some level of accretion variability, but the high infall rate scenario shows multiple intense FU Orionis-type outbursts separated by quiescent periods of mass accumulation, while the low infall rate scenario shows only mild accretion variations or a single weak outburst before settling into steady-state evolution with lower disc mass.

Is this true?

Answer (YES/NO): NO